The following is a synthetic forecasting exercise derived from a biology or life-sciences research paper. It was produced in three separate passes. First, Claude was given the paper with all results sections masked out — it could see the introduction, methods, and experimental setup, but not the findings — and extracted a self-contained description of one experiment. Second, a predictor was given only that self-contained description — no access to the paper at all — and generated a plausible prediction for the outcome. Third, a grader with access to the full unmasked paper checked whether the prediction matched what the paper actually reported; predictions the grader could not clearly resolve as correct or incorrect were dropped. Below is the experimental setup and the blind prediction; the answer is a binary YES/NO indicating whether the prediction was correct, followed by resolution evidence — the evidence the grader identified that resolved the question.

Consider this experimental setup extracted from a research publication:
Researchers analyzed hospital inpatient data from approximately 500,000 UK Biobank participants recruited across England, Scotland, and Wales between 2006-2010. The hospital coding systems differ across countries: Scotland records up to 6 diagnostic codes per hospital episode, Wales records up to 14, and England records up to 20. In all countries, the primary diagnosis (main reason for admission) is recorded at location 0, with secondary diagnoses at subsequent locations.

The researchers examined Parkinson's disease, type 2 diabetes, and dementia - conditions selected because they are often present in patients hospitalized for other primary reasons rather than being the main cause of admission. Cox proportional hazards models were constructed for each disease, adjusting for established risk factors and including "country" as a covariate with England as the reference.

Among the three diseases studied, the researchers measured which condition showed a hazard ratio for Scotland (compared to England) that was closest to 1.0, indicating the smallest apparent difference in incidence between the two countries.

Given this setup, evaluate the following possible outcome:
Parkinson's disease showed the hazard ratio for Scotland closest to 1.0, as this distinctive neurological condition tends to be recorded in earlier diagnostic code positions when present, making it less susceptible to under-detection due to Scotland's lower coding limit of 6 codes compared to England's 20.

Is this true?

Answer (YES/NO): NO